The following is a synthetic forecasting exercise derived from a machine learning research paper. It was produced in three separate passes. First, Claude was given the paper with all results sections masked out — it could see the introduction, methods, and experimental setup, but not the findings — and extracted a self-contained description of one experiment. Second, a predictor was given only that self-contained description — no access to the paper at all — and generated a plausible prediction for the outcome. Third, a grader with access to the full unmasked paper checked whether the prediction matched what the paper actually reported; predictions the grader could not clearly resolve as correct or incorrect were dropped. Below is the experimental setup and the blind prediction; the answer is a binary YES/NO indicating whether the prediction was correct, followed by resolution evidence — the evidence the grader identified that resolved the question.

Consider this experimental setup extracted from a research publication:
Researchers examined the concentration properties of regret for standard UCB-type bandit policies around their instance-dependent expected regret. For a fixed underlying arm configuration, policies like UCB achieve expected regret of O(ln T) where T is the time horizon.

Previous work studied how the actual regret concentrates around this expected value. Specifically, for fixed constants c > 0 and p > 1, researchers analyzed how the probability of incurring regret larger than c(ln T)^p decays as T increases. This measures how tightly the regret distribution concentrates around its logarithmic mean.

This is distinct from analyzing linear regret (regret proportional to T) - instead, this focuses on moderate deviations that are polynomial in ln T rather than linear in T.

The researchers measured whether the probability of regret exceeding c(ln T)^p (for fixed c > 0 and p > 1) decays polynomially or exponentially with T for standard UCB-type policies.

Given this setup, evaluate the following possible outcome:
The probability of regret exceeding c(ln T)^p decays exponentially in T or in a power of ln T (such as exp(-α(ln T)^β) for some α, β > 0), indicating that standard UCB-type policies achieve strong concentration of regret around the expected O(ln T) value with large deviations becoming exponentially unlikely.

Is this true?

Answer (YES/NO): NO